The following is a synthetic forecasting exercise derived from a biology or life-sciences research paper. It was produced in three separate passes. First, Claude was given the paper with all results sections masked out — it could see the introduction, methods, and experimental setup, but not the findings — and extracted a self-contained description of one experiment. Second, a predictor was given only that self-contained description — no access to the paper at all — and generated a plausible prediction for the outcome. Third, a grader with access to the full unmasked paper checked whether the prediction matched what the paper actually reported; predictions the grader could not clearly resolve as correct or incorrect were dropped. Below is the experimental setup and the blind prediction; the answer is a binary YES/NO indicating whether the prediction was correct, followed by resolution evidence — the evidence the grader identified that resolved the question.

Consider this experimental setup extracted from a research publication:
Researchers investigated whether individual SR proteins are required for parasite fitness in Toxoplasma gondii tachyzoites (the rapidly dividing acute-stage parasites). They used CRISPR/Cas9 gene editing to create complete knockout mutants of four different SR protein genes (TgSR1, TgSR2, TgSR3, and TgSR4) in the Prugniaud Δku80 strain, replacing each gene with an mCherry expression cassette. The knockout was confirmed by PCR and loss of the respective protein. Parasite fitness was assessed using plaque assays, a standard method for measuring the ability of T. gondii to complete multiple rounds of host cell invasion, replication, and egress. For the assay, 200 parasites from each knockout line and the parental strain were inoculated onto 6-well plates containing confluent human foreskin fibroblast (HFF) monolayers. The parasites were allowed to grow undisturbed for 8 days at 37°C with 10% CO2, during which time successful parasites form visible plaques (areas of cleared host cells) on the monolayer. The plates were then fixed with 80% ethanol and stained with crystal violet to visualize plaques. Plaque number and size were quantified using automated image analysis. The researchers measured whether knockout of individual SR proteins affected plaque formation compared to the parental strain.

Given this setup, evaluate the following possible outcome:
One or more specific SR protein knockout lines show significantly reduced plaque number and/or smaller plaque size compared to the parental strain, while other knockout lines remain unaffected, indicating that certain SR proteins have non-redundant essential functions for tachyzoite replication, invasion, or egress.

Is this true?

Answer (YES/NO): YES